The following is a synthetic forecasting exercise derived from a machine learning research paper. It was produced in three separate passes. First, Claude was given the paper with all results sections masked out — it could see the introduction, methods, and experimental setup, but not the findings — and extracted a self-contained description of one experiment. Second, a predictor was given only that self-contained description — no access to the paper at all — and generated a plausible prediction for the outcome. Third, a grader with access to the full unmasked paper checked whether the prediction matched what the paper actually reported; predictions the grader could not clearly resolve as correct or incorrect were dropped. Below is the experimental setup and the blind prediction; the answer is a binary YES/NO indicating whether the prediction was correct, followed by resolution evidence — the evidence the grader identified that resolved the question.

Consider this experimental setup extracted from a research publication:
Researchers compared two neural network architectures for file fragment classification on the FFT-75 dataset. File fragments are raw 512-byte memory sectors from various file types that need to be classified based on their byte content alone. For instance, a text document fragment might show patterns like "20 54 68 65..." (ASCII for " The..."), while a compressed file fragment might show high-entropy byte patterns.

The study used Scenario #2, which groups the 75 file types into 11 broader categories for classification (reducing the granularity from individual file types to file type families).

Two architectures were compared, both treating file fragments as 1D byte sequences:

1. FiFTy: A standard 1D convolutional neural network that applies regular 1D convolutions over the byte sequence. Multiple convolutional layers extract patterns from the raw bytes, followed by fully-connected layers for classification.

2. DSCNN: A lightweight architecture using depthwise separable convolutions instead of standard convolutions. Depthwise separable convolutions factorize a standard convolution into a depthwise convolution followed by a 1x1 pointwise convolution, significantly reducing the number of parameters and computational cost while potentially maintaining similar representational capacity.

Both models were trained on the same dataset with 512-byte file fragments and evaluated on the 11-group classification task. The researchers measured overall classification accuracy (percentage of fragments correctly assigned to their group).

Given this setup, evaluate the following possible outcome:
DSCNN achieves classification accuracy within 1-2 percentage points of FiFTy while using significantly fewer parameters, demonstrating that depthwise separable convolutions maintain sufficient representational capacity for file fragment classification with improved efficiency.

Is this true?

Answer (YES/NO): NO